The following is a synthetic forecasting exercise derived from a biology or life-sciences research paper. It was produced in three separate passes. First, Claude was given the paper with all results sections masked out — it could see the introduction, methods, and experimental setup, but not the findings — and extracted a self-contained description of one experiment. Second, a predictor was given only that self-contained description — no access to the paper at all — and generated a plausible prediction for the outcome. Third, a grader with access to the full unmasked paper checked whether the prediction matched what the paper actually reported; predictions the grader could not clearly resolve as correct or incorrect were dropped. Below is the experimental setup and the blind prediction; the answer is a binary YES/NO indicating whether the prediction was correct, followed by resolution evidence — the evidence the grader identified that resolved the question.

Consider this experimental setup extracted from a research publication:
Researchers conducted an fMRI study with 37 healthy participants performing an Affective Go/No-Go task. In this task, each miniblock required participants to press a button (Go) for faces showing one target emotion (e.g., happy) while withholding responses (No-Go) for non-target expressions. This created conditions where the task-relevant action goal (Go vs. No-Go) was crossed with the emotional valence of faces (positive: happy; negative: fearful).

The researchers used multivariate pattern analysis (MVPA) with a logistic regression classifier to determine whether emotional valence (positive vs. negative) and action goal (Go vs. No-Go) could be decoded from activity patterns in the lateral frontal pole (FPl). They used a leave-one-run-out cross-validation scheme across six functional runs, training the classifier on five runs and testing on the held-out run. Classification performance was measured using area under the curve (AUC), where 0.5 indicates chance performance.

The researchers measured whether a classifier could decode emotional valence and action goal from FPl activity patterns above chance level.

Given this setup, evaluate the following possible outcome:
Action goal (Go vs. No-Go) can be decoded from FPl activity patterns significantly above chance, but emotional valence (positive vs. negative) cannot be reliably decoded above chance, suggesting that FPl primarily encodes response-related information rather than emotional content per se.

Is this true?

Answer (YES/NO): NO